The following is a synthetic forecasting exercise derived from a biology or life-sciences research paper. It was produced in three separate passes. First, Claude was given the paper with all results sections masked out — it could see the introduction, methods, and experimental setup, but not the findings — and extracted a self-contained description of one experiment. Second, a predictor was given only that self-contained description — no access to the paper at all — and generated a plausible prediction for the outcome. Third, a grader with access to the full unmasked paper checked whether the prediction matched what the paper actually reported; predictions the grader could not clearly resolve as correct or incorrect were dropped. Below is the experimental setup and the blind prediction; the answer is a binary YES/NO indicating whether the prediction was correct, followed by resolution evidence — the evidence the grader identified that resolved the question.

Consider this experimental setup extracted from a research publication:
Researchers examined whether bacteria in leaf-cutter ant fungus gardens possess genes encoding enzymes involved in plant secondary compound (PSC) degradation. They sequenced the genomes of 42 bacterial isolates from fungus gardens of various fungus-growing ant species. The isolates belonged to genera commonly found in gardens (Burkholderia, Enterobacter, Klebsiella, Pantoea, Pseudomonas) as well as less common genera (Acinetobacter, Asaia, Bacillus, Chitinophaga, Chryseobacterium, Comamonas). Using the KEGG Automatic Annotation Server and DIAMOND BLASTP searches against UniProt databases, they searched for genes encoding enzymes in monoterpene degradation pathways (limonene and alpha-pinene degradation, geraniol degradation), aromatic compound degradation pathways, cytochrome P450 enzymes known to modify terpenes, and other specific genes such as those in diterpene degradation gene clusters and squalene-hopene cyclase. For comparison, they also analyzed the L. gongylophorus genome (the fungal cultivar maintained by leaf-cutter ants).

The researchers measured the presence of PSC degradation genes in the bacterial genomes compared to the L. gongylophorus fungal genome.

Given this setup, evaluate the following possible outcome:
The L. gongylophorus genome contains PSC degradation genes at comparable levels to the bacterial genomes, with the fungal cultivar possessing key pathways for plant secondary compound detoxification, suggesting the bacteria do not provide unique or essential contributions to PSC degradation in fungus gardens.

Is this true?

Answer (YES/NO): NO